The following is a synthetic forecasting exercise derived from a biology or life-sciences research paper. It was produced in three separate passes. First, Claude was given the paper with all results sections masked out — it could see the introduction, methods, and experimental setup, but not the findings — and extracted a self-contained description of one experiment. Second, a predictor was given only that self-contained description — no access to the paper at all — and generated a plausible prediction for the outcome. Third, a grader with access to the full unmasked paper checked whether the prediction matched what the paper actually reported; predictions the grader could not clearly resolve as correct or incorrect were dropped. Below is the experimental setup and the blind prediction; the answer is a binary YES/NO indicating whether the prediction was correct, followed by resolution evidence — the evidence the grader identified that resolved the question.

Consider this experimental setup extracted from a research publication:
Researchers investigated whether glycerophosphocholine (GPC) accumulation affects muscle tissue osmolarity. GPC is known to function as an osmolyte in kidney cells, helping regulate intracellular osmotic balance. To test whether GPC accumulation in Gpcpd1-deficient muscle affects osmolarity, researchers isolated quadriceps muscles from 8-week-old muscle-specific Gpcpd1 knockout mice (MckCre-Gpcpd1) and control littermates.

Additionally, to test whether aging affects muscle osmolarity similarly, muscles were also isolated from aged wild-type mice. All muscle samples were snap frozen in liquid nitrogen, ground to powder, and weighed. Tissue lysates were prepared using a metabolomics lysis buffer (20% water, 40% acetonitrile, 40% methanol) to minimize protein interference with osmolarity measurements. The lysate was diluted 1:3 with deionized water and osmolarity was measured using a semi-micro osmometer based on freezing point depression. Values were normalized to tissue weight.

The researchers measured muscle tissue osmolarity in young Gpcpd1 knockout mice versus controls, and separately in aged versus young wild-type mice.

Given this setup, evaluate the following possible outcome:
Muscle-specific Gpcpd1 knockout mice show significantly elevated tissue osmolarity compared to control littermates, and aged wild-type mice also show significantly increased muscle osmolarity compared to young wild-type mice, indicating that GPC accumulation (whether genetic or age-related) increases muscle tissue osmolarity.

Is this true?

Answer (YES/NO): YES